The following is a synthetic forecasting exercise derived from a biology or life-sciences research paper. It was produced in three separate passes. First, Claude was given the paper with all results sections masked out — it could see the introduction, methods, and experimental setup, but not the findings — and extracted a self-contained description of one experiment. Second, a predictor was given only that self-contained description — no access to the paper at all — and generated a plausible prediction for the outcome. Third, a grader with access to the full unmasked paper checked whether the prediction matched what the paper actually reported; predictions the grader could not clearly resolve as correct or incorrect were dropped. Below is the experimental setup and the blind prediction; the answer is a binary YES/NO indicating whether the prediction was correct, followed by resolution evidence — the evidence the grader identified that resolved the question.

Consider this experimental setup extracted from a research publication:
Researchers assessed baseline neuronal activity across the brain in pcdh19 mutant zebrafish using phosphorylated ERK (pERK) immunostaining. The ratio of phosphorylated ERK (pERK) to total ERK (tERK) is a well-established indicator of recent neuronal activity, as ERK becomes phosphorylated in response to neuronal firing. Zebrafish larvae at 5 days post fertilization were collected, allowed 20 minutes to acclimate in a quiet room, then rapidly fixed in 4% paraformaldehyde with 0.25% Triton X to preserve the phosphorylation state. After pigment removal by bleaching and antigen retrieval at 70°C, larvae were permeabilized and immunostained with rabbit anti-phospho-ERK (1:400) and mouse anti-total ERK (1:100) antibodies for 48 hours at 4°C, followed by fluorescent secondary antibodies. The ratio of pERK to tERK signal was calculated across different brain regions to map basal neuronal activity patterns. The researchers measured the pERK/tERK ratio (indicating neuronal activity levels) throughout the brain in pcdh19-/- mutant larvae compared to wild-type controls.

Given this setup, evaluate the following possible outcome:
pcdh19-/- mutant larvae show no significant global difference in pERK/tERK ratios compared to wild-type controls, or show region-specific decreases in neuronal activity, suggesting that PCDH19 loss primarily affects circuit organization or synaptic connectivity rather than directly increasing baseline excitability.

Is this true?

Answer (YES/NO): YES